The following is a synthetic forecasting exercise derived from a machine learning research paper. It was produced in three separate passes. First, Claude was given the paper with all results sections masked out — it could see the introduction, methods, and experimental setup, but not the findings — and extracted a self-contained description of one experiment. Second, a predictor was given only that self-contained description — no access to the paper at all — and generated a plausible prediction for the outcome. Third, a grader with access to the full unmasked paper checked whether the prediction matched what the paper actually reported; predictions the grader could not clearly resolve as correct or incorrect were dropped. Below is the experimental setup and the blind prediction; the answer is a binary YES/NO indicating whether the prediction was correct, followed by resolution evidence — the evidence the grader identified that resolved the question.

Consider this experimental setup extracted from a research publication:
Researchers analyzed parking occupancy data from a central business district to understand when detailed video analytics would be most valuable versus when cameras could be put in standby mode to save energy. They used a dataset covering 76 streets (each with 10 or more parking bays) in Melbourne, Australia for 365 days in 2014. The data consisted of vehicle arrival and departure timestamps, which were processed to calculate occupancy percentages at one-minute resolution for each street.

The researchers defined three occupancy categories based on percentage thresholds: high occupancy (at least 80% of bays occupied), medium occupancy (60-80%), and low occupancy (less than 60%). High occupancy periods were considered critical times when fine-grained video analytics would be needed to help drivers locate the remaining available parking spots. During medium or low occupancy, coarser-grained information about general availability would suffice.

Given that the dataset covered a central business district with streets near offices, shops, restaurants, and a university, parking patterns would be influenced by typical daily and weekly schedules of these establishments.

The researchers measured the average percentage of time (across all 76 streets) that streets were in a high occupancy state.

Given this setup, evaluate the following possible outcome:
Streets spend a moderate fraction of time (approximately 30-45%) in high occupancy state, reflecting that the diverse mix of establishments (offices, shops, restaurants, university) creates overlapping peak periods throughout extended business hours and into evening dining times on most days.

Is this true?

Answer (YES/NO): NO